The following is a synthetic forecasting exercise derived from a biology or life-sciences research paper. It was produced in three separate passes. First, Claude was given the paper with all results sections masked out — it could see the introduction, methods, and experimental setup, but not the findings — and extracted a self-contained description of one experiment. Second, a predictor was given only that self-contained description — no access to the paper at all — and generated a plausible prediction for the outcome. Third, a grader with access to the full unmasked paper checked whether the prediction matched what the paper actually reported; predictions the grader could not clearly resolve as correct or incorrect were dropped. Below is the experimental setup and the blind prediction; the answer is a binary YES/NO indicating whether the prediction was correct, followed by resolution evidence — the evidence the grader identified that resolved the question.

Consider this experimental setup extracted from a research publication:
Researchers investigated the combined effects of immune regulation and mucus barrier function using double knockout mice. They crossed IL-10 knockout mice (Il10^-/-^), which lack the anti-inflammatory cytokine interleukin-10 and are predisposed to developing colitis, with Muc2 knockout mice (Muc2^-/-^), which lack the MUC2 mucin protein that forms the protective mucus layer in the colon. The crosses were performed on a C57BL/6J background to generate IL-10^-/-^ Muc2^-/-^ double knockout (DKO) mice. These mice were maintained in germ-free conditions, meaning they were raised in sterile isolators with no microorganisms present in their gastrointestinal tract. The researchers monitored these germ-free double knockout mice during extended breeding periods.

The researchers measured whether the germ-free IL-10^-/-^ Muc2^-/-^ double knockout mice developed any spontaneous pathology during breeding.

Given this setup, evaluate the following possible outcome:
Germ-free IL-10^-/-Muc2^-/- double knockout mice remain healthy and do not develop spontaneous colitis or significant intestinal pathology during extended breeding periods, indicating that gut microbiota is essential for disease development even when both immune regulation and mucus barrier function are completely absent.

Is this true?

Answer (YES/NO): NO